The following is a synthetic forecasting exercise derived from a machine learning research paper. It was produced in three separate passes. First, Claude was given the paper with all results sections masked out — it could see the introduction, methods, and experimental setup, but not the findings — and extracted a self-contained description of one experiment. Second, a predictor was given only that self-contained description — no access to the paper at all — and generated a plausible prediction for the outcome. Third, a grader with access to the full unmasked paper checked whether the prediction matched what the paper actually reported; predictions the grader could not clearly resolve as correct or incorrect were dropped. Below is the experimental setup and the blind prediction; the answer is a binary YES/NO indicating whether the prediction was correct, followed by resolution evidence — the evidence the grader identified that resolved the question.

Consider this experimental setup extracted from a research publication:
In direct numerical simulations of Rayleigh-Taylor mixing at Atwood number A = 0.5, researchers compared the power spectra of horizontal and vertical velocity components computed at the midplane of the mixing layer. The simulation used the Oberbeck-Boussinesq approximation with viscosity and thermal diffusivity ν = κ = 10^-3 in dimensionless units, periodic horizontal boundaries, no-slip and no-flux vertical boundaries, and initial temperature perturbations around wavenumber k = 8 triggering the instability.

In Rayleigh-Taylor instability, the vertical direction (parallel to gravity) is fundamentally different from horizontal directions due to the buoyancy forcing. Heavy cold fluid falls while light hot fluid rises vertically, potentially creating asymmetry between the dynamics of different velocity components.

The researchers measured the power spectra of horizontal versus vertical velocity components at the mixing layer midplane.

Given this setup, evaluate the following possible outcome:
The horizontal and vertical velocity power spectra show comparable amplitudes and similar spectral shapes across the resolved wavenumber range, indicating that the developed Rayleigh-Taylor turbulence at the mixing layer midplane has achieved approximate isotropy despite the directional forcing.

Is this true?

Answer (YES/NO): NO